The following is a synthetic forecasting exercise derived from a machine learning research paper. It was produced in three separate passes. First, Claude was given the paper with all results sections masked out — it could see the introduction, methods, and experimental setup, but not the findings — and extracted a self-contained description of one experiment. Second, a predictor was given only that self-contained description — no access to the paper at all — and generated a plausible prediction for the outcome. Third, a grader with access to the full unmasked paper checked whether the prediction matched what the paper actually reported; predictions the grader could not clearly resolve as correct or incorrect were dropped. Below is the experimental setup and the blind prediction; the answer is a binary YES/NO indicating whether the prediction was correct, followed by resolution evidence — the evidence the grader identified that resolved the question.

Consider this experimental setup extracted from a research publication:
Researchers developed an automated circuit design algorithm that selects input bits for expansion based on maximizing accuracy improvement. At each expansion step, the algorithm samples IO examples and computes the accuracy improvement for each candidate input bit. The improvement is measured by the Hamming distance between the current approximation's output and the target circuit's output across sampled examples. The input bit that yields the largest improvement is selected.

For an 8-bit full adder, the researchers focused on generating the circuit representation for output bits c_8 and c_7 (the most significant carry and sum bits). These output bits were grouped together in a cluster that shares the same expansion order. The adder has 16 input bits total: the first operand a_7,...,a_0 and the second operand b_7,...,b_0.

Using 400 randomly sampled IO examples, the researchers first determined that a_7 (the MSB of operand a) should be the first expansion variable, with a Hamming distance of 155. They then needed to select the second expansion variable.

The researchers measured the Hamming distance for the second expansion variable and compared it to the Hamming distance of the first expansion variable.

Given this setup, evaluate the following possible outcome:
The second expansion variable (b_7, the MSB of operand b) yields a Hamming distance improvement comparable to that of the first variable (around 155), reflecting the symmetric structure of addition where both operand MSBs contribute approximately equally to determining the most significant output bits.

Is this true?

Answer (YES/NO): YES